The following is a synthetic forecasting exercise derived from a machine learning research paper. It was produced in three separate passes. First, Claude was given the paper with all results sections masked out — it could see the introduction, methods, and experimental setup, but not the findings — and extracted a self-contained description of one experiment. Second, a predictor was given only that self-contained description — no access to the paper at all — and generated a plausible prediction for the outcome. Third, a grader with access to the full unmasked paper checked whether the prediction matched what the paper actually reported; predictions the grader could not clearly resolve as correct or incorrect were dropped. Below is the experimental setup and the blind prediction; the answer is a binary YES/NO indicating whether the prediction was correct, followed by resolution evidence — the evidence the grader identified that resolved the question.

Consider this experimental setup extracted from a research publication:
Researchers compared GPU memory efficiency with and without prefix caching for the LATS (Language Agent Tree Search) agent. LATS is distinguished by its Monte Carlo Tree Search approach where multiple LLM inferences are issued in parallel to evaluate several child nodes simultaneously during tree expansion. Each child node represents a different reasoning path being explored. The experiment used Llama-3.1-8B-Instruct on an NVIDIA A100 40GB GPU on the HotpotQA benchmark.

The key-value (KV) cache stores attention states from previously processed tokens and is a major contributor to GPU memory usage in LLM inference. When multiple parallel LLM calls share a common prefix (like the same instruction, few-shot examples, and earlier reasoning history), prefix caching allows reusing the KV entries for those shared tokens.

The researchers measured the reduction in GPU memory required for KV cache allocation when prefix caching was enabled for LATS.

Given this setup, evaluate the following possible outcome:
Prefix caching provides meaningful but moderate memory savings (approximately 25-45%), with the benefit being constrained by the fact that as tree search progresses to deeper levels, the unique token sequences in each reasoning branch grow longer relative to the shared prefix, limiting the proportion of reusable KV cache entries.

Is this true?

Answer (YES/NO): NO